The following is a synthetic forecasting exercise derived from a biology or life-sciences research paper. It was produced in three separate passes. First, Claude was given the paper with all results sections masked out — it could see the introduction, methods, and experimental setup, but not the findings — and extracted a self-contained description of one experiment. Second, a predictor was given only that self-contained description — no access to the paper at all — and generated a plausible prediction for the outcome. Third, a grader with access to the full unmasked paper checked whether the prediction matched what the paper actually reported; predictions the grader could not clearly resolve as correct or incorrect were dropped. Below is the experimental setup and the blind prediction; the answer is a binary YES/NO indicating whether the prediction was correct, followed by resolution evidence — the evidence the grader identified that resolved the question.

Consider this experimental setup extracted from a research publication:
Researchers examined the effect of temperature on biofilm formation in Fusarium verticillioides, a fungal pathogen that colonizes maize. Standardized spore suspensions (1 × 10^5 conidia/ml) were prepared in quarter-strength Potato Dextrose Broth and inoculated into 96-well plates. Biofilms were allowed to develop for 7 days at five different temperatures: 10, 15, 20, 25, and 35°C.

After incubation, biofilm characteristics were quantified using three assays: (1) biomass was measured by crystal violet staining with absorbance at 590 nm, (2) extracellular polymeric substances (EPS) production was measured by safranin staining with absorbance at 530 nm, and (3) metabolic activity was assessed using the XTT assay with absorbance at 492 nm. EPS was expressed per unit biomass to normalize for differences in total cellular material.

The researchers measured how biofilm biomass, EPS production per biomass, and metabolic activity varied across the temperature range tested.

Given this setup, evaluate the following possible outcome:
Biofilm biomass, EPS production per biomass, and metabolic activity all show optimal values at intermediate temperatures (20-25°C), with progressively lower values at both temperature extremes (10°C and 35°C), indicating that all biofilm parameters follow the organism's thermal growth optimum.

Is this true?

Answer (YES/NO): NO